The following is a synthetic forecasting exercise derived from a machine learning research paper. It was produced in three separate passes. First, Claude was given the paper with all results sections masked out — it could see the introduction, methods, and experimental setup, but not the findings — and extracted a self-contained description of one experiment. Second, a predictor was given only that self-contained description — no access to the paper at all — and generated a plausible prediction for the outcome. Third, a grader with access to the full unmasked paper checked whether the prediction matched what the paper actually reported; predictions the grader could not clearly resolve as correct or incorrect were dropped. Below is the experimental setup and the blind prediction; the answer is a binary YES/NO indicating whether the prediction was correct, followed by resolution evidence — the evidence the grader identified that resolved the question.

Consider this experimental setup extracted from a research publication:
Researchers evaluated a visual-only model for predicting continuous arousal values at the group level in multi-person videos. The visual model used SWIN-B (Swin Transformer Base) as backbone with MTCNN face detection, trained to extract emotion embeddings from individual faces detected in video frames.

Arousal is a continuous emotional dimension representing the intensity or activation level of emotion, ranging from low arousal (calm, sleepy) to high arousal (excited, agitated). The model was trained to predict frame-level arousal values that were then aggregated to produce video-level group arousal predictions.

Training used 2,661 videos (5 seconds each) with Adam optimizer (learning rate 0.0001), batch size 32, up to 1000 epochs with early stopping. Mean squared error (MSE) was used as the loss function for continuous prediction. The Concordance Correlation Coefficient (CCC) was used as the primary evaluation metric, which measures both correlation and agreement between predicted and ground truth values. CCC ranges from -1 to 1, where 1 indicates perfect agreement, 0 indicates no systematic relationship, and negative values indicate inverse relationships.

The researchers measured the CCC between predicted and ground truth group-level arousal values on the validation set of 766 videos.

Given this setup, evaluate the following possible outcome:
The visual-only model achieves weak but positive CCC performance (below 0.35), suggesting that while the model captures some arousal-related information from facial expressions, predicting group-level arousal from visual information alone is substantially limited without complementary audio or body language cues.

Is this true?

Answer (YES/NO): NO